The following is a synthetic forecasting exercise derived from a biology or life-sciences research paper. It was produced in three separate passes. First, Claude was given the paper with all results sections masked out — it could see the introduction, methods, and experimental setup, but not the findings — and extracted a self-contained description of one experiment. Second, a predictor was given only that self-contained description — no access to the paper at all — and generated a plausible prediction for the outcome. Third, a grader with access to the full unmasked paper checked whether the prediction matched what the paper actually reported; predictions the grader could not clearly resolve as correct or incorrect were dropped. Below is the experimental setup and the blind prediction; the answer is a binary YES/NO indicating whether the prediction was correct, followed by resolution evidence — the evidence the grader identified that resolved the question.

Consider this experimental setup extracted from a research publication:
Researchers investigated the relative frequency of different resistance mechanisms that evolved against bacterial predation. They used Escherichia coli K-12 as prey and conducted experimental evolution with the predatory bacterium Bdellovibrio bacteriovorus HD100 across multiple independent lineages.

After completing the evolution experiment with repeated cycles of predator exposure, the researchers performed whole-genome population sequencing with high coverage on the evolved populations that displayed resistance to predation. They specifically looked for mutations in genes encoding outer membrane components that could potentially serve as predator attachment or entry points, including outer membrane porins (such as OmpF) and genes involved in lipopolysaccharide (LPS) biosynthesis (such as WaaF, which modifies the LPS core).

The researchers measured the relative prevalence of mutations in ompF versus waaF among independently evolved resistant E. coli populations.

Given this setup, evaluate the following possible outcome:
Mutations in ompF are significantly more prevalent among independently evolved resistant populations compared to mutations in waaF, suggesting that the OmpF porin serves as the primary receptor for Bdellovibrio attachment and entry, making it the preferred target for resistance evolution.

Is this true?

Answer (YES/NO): YES